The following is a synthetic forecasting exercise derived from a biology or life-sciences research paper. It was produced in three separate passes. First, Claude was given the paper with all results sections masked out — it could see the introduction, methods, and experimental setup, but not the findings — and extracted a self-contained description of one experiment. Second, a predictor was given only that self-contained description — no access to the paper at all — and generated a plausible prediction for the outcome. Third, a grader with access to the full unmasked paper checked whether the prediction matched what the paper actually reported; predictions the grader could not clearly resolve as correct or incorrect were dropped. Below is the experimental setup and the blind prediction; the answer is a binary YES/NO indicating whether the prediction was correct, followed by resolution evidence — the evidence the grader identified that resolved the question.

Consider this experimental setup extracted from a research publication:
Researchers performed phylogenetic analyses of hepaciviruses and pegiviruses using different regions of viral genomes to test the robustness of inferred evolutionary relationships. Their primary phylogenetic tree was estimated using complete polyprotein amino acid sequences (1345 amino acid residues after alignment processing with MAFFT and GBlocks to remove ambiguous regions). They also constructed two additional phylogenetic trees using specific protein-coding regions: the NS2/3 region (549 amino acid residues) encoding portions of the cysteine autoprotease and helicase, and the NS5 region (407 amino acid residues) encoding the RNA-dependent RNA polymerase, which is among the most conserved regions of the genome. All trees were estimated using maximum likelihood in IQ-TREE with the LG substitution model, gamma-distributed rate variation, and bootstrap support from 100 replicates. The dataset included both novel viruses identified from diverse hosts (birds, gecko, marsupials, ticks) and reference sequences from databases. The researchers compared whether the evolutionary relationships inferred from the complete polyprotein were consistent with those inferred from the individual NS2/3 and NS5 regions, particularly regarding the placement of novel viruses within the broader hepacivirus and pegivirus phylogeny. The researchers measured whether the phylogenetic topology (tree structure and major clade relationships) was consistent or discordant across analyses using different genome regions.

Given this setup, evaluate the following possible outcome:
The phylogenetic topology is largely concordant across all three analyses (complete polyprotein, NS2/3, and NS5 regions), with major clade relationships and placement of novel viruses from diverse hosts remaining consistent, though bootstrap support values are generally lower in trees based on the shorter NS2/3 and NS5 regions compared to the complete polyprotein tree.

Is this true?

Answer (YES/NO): NO